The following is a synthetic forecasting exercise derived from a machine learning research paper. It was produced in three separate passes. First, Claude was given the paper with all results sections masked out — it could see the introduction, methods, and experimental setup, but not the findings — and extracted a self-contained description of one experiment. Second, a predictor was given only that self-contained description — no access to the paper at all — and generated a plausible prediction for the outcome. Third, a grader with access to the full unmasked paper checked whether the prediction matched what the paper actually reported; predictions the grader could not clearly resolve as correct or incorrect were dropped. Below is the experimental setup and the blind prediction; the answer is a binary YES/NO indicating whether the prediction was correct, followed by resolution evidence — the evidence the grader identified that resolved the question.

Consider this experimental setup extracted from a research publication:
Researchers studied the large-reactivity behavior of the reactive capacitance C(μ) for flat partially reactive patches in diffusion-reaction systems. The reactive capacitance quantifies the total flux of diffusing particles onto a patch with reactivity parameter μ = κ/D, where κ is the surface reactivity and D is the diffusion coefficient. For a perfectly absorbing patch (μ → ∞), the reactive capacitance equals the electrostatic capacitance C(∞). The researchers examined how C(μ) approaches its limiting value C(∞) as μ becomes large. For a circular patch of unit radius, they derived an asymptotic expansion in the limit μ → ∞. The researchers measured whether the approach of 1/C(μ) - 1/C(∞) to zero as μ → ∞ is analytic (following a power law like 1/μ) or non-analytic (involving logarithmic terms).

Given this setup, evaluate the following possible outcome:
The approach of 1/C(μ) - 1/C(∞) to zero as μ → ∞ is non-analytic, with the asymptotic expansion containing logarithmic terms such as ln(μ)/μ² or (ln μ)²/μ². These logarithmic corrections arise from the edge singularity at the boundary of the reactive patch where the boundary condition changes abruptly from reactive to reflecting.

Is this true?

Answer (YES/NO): NO